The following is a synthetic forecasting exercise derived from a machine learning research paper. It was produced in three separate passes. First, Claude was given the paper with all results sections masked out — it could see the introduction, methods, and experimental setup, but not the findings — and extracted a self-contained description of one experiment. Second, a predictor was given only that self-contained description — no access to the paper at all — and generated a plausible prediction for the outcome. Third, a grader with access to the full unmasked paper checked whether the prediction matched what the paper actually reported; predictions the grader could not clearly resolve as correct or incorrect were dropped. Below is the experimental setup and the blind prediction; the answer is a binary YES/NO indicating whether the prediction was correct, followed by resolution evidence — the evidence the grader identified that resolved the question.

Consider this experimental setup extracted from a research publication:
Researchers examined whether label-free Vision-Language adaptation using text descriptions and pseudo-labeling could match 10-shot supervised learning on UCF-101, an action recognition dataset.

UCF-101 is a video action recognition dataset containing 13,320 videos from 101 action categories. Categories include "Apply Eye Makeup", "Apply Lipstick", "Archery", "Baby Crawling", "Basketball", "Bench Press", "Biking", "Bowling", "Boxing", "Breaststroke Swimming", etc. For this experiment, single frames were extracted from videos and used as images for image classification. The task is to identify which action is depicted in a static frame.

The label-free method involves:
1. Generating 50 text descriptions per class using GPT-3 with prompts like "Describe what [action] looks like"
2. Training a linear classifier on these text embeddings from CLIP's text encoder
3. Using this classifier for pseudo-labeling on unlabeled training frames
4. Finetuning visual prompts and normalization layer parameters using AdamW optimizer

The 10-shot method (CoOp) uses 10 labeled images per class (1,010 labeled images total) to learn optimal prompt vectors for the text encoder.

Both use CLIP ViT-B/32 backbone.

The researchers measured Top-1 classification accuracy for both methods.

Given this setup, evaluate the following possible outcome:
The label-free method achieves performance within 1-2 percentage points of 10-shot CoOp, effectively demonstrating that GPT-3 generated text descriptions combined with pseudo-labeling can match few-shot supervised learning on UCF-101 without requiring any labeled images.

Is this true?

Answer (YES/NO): NO